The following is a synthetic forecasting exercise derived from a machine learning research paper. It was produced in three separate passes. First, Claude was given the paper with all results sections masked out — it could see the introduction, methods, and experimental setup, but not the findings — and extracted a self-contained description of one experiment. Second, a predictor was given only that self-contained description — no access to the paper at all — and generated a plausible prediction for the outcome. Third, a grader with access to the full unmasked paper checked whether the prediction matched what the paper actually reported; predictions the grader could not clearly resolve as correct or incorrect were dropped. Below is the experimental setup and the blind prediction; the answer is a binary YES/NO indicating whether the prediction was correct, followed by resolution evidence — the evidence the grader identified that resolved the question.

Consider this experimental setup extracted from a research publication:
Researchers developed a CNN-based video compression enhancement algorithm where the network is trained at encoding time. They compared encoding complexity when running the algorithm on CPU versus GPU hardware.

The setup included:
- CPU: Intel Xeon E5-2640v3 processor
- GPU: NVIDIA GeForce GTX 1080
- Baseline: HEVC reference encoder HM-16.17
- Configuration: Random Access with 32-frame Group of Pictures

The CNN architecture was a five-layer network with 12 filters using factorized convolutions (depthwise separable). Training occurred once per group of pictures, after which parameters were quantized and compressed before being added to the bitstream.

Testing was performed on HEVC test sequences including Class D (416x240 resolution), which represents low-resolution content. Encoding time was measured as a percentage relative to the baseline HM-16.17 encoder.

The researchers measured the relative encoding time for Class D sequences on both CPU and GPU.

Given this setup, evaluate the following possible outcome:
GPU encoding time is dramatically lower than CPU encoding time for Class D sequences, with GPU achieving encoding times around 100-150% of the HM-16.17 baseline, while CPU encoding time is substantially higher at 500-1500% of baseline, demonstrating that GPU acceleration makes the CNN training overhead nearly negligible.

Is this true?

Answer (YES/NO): NO